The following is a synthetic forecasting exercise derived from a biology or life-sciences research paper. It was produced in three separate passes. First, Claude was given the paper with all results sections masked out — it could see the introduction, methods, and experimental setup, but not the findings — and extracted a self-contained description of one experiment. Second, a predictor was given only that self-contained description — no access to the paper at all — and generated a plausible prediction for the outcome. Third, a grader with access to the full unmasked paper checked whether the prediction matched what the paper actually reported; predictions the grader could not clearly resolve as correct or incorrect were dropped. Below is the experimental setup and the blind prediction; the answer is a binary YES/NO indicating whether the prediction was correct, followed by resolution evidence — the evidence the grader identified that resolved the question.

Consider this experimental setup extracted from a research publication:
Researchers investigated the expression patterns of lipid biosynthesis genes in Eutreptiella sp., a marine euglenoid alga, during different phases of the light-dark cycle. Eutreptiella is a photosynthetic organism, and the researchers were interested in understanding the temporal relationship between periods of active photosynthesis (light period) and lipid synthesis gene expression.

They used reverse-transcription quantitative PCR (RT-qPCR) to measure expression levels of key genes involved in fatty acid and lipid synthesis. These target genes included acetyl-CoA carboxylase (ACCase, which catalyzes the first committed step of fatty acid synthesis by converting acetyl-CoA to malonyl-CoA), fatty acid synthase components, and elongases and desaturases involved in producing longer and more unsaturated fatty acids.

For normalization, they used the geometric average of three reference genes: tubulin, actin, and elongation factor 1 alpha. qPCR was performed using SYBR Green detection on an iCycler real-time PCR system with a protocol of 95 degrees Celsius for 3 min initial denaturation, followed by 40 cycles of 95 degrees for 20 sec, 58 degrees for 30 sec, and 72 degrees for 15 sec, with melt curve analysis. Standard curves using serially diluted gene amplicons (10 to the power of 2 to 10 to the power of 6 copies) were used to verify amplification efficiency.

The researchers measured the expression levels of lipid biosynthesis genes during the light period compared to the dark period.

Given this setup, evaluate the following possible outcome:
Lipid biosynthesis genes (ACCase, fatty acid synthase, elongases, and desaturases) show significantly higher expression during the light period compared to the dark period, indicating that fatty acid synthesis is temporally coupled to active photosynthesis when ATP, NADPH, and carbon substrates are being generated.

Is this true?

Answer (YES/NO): YES